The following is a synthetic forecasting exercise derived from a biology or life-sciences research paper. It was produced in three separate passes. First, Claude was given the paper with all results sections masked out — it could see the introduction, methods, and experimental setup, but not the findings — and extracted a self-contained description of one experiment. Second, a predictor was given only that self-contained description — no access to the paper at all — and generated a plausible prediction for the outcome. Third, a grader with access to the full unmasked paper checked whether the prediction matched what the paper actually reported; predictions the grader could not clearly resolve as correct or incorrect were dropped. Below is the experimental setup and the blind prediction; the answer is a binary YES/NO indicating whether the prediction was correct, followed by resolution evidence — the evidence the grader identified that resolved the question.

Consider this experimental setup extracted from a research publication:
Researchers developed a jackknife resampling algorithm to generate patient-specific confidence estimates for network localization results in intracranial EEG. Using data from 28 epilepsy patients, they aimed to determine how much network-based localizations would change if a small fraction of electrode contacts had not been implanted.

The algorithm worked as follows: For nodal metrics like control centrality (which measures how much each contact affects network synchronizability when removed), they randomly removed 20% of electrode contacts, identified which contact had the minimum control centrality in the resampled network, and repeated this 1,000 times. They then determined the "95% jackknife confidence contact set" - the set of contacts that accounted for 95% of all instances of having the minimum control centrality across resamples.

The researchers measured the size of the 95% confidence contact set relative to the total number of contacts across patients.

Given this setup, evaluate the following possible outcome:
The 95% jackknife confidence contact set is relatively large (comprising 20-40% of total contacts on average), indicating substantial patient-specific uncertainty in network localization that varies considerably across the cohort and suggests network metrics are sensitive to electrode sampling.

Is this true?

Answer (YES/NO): NO